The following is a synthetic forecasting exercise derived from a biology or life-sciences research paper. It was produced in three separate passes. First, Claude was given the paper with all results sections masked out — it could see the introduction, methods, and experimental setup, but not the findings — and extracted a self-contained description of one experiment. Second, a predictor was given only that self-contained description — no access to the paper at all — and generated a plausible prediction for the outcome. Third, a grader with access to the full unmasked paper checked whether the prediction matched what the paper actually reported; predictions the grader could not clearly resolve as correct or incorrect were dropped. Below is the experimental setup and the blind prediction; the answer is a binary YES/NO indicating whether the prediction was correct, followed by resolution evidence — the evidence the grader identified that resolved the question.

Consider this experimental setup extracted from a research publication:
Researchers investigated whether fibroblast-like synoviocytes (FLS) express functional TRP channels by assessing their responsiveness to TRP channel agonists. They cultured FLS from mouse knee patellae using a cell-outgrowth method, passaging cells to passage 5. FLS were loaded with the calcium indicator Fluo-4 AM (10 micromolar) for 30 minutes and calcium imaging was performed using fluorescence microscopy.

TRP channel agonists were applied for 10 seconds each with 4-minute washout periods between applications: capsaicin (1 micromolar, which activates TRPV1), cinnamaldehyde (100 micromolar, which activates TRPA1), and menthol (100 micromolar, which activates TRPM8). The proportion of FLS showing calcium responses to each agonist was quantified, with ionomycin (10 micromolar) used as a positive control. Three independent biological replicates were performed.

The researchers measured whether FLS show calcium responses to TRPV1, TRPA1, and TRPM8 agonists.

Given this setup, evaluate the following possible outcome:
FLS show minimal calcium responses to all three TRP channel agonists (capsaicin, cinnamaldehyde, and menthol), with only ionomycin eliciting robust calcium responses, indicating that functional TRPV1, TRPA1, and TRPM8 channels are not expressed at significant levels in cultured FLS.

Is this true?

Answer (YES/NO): YES